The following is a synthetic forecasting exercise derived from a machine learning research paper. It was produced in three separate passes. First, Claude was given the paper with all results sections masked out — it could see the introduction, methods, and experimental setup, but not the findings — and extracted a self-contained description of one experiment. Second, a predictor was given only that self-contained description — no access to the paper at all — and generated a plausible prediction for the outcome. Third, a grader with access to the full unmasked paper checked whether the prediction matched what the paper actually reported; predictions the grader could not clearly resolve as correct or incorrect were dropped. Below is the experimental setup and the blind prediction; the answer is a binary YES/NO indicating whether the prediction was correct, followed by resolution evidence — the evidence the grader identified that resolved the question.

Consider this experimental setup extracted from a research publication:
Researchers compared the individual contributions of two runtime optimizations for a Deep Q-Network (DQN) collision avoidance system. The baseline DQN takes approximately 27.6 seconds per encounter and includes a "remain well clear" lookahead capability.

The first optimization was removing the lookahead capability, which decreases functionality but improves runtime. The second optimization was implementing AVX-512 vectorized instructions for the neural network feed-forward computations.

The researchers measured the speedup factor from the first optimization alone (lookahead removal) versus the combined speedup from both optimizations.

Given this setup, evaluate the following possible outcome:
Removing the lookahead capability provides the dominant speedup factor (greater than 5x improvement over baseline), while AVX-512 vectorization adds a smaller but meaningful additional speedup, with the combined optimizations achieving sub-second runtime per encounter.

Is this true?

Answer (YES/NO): NO